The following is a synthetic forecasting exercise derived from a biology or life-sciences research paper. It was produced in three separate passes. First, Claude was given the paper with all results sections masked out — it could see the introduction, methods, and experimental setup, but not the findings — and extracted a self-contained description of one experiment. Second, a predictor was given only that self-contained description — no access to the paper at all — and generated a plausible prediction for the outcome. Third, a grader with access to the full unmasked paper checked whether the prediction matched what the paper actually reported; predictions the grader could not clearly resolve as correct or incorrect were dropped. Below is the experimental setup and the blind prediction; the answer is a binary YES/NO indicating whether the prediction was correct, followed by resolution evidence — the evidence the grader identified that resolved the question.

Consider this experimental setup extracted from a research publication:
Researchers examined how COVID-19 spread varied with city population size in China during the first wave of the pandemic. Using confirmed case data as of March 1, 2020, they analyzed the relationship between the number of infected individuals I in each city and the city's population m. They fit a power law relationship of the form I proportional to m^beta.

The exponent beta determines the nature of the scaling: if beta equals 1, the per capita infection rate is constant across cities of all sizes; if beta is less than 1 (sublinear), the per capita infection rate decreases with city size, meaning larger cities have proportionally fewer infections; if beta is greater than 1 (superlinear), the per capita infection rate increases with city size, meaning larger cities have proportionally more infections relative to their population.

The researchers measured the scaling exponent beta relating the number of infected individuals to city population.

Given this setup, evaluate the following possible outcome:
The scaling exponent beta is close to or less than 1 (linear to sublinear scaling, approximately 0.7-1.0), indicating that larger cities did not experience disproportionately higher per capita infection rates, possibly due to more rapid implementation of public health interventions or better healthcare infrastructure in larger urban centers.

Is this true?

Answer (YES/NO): NO